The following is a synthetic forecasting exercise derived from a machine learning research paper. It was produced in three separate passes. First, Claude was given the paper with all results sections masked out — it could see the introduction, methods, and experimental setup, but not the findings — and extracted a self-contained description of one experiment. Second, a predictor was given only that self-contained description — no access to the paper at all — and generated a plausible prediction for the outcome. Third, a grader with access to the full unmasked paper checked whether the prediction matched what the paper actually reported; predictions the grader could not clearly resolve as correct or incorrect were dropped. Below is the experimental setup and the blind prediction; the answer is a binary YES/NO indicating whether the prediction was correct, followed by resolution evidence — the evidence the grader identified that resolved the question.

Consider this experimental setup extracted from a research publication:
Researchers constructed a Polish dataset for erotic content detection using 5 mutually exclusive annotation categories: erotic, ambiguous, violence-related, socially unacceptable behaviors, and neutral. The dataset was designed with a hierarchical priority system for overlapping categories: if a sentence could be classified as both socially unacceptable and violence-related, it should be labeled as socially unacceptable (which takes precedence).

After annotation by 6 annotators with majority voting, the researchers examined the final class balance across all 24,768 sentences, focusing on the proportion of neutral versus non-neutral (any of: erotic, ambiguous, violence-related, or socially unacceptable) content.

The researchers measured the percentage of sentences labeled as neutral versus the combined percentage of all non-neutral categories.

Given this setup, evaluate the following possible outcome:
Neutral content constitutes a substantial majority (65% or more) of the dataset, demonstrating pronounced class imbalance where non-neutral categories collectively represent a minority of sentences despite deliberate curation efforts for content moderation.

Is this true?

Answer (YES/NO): YES